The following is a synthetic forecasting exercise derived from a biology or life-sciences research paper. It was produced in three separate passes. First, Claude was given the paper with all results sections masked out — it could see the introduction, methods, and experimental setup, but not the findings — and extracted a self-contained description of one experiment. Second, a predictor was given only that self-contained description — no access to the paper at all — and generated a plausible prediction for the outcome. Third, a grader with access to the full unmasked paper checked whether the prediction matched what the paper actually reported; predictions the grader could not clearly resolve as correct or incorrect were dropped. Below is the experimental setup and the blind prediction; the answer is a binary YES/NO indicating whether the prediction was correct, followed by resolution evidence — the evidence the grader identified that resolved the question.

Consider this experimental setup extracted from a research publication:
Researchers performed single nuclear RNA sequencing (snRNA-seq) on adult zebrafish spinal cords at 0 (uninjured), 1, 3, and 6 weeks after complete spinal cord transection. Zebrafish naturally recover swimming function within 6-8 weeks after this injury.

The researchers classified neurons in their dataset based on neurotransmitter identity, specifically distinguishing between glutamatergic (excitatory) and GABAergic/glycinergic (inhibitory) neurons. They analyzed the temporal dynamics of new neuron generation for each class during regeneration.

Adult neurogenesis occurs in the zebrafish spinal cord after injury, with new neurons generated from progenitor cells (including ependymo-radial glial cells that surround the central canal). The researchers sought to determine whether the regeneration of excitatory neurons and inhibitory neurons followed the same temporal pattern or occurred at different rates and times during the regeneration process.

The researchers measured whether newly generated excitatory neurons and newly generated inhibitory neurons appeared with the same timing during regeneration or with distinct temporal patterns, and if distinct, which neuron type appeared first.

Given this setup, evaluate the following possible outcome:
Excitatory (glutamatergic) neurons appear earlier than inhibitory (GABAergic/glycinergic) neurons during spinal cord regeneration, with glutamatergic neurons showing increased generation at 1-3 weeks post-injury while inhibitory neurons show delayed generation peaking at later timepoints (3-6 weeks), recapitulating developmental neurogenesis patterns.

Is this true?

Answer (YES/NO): YES